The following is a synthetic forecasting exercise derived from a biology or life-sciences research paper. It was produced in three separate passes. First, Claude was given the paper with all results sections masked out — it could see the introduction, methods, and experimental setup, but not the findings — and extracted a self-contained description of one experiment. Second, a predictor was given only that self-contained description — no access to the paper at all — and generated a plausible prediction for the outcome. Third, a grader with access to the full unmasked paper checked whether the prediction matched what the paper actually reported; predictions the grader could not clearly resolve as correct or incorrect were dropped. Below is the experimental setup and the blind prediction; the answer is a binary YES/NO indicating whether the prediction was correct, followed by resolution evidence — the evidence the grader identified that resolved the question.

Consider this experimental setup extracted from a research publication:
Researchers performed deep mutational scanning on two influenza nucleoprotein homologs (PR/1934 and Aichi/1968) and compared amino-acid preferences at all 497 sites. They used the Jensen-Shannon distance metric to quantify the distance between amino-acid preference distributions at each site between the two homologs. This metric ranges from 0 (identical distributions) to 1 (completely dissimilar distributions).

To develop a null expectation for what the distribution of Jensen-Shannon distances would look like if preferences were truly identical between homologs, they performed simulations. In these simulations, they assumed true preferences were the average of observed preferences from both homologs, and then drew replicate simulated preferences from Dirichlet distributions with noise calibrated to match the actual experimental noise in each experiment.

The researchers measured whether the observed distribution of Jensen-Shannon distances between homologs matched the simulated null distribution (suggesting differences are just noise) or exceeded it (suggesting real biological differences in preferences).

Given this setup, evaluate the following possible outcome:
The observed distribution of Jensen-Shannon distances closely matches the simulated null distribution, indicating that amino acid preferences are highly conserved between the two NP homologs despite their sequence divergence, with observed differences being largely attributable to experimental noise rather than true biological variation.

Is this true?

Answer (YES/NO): NO